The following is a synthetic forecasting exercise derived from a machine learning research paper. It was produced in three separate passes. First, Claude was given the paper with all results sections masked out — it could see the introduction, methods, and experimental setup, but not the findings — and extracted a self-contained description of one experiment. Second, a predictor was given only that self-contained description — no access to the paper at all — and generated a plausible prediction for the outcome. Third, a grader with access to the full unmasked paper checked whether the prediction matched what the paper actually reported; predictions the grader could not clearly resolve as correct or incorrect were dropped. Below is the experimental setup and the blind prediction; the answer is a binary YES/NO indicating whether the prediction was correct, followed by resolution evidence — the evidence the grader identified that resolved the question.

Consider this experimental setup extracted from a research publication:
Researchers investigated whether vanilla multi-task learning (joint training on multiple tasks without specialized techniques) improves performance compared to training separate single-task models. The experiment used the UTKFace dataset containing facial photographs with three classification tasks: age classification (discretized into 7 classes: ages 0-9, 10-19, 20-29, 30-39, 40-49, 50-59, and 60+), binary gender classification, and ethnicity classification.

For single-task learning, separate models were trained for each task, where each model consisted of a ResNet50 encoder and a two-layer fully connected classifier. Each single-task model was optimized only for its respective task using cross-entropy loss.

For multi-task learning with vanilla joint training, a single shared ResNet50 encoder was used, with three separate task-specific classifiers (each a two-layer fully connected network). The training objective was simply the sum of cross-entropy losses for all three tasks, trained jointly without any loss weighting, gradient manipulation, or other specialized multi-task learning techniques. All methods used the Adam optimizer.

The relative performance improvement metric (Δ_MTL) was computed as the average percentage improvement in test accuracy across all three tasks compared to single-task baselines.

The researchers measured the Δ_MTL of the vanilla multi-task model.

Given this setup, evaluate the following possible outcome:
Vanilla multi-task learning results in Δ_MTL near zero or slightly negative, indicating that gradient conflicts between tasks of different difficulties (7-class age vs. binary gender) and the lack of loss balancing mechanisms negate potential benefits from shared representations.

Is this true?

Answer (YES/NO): NO